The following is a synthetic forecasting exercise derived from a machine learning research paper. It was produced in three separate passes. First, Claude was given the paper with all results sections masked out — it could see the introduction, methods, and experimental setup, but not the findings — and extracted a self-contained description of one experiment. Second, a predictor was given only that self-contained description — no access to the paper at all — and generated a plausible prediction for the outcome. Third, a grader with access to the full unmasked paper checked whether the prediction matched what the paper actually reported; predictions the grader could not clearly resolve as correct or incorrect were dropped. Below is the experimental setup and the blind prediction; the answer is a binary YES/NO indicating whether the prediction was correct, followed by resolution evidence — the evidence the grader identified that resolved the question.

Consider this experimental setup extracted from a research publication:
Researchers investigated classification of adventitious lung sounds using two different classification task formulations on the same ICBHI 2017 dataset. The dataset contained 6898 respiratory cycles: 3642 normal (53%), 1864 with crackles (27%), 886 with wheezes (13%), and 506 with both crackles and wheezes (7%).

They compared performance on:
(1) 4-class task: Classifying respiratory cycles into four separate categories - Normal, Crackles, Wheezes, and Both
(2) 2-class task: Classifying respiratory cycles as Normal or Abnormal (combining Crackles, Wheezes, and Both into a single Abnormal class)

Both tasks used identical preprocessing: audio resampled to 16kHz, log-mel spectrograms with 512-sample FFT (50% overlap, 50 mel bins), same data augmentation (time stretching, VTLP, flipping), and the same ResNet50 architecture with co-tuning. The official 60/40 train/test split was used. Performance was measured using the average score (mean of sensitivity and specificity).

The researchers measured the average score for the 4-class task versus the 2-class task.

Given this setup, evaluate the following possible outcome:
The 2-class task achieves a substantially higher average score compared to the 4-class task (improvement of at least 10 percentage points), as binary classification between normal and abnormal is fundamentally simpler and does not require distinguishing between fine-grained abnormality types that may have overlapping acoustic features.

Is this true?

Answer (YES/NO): NO